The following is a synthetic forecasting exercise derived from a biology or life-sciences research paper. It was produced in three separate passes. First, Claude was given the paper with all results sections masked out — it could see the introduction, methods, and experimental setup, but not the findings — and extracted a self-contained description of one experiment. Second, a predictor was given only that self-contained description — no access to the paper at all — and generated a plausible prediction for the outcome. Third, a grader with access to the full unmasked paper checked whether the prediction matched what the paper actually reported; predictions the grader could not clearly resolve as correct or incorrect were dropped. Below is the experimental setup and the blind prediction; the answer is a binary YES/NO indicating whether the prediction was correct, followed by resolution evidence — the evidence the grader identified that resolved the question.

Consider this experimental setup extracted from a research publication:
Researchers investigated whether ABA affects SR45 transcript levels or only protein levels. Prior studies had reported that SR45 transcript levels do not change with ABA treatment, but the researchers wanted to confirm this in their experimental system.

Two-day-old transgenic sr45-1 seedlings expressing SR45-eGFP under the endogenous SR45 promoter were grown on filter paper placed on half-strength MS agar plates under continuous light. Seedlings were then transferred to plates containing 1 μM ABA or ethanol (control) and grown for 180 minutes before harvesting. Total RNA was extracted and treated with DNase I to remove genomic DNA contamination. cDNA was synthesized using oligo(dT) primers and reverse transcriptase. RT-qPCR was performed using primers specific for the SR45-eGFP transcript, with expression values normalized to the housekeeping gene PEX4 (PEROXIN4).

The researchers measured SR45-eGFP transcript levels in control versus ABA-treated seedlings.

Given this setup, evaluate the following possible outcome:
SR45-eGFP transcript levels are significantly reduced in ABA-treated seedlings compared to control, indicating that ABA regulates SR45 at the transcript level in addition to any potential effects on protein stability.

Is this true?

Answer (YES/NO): NO